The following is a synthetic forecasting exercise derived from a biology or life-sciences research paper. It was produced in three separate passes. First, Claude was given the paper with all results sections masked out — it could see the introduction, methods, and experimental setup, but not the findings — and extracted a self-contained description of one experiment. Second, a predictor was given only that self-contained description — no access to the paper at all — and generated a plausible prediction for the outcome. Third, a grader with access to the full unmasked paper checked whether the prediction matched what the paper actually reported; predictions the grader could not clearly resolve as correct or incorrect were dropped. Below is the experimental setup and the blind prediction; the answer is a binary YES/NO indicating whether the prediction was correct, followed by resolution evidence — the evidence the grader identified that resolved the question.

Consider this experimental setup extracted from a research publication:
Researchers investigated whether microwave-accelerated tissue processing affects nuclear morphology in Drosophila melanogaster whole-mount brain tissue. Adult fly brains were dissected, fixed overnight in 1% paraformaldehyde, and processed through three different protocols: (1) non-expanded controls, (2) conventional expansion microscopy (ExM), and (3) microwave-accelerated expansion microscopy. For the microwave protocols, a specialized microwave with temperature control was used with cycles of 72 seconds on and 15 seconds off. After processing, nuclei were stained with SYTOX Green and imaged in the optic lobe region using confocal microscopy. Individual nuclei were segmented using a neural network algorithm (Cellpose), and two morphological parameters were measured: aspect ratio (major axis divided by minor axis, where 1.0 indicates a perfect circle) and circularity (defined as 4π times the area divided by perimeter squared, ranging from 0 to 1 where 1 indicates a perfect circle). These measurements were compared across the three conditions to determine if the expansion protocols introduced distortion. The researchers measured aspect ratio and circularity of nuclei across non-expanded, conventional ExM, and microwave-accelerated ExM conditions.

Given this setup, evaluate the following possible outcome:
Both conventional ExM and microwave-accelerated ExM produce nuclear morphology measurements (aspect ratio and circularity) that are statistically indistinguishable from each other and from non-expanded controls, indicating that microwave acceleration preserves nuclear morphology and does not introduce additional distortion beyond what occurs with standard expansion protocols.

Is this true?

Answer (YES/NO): YES